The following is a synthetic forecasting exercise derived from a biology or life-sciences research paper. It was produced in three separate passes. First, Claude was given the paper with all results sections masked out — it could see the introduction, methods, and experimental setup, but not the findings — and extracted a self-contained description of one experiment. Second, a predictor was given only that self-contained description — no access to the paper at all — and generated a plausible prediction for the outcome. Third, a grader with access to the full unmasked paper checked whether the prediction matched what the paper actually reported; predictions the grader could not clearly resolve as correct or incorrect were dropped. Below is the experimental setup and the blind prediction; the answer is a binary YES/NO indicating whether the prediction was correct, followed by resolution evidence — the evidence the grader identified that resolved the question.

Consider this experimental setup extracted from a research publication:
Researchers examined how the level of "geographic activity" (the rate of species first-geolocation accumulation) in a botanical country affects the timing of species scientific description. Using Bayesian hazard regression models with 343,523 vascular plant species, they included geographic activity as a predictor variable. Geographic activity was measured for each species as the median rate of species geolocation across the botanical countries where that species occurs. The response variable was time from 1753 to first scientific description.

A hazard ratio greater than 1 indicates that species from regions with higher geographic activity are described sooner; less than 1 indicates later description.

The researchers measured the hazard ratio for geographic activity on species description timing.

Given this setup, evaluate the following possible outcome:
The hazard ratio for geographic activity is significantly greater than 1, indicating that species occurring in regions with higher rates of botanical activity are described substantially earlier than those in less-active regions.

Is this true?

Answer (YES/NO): NO